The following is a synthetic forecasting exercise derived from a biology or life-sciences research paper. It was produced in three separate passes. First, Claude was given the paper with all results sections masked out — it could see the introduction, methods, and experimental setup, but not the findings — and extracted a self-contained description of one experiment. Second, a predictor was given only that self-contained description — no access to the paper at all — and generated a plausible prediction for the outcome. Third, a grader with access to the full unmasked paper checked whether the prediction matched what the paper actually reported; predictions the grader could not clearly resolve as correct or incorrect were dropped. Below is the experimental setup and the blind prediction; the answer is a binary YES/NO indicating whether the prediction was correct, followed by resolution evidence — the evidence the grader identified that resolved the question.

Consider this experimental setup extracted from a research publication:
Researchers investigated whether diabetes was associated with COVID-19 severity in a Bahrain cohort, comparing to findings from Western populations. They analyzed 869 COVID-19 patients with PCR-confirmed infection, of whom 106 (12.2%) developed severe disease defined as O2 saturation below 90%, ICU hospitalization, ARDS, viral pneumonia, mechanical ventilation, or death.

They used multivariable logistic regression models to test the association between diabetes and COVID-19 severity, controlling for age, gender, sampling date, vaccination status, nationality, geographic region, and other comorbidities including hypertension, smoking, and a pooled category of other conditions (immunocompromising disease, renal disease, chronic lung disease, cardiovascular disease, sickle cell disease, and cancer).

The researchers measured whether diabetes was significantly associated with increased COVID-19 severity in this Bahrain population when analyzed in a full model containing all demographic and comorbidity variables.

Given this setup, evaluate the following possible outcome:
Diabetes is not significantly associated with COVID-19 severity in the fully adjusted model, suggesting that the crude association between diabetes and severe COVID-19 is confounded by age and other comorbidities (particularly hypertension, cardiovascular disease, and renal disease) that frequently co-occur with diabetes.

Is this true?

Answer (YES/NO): NO